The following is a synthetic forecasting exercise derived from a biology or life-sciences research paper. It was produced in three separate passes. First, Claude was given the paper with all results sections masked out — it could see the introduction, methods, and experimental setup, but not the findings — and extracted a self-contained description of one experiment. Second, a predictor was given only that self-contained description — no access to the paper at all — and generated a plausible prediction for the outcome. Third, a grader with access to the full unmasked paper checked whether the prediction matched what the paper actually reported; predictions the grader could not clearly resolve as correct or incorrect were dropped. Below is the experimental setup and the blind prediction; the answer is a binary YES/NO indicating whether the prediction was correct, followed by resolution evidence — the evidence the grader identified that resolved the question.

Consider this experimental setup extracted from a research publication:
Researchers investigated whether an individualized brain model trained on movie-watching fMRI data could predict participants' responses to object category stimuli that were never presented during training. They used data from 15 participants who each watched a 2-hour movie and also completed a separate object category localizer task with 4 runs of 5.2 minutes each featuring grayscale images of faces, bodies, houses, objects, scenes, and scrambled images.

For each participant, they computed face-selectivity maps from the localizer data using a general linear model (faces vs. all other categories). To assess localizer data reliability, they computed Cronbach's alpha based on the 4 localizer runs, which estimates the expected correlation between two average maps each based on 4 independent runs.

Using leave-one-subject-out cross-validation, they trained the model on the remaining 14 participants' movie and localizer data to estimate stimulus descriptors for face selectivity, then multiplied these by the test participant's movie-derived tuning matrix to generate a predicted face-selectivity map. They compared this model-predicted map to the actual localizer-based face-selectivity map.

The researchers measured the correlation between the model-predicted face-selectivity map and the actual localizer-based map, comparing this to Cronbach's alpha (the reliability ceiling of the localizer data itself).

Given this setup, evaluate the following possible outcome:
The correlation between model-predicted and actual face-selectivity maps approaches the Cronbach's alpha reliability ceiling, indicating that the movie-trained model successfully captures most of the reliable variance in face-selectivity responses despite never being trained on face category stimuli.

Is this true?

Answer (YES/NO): YES